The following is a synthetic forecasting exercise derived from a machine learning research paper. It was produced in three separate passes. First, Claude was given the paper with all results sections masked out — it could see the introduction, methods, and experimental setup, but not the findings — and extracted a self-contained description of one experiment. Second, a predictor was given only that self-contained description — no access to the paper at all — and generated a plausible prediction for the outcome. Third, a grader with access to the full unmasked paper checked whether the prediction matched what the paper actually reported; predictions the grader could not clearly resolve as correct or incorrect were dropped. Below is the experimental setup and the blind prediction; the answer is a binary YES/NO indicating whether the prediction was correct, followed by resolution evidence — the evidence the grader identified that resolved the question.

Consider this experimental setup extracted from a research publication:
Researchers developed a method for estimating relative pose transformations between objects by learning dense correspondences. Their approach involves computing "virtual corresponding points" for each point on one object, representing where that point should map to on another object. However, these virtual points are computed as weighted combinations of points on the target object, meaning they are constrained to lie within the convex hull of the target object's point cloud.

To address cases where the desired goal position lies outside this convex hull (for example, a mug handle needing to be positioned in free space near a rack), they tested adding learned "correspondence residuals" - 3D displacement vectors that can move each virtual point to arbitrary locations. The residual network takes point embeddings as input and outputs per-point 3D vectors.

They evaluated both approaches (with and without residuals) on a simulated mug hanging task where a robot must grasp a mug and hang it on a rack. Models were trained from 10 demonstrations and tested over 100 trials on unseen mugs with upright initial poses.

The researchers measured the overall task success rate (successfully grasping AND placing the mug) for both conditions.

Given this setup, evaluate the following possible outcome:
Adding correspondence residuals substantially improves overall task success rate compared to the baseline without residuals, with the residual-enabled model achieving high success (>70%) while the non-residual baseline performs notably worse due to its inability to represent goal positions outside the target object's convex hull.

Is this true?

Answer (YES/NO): YES